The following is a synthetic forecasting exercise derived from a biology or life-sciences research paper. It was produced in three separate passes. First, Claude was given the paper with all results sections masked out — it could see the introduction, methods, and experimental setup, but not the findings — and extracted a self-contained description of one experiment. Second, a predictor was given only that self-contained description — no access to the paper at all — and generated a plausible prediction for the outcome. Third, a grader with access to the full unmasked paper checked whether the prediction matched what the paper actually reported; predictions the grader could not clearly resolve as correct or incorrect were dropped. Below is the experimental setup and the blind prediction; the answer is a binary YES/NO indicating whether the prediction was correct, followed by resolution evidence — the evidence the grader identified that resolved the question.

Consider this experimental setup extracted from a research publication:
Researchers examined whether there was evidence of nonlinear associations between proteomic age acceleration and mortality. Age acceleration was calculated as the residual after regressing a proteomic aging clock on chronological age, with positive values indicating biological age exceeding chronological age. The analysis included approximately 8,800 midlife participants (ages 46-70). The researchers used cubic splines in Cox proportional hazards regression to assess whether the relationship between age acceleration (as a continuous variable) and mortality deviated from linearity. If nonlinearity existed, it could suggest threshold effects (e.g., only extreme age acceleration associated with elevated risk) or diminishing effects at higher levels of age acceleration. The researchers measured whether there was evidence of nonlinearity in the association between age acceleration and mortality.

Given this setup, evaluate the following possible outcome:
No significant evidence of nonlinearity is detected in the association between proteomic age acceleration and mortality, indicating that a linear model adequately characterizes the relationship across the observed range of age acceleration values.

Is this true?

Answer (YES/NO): YES